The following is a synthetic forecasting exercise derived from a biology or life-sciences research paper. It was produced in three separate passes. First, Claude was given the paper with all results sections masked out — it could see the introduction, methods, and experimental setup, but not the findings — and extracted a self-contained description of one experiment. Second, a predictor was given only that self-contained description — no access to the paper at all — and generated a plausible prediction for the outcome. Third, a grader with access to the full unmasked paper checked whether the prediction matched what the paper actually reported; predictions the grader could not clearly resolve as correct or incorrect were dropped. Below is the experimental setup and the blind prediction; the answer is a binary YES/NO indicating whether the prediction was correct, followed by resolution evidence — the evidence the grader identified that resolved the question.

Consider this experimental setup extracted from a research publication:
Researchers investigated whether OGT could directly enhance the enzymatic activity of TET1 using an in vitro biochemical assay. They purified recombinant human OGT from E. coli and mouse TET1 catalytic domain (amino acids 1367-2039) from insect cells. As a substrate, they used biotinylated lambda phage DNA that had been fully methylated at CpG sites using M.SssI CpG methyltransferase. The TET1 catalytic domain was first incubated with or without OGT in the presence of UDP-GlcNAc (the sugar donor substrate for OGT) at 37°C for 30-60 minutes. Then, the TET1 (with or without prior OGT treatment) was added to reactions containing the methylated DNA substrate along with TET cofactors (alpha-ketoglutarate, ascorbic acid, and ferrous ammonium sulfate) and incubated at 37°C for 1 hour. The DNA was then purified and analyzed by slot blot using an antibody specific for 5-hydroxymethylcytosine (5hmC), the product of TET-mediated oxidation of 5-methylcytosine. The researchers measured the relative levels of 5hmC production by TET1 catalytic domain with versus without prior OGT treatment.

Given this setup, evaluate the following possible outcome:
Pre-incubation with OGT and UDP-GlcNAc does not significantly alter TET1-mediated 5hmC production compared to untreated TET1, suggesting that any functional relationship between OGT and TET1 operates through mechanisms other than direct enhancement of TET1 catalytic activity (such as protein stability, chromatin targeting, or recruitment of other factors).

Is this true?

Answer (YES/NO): NO